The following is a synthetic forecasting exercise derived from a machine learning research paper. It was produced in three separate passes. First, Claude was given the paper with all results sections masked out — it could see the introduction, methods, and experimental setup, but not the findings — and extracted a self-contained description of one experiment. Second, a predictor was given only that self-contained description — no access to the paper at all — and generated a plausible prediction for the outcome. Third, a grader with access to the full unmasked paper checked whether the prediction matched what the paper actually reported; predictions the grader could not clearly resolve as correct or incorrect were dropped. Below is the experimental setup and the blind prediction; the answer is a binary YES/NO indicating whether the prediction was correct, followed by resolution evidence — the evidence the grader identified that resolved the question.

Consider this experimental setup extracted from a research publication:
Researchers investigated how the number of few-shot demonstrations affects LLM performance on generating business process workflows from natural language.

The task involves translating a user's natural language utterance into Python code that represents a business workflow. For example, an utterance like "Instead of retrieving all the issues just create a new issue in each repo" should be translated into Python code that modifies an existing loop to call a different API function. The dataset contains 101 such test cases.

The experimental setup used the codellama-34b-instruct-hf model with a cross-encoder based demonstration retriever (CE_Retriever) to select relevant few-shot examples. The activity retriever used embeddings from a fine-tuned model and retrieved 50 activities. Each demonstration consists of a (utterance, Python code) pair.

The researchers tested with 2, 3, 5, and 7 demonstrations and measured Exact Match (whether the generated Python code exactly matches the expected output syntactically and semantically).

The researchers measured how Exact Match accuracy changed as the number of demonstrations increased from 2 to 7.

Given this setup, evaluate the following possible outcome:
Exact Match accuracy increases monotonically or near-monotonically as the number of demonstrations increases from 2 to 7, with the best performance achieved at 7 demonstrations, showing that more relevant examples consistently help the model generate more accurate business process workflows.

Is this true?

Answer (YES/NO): NO